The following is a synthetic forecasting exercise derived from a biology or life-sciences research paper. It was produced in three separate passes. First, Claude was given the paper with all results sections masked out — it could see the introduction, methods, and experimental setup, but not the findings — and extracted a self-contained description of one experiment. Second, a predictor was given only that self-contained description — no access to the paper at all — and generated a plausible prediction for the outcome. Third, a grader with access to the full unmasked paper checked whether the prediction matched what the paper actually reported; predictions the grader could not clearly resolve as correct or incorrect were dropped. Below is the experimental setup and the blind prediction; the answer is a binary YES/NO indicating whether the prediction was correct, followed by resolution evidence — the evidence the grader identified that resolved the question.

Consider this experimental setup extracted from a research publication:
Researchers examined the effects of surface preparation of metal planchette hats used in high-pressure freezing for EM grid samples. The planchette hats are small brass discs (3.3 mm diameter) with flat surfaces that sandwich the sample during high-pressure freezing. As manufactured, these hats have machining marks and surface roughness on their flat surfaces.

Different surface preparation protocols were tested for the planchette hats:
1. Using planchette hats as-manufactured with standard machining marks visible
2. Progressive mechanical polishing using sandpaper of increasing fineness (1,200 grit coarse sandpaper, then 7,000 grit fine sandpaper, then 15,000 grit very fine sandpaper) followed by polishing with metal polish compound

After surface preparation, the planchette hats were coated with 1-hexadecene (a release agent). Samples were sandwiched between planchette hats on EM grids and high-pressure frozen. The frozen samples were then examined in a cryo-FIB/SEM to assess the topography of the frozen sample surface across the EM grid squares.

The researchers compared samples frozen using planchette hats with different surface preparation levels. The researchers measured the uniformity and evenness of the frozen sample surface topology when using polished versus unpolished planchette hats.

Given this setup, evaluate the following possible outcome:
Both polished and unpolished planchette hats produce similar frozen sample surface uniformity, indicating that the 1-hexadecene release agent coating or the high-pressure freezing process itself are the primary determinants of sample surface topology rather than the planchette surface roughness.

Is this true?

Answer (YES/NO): NO